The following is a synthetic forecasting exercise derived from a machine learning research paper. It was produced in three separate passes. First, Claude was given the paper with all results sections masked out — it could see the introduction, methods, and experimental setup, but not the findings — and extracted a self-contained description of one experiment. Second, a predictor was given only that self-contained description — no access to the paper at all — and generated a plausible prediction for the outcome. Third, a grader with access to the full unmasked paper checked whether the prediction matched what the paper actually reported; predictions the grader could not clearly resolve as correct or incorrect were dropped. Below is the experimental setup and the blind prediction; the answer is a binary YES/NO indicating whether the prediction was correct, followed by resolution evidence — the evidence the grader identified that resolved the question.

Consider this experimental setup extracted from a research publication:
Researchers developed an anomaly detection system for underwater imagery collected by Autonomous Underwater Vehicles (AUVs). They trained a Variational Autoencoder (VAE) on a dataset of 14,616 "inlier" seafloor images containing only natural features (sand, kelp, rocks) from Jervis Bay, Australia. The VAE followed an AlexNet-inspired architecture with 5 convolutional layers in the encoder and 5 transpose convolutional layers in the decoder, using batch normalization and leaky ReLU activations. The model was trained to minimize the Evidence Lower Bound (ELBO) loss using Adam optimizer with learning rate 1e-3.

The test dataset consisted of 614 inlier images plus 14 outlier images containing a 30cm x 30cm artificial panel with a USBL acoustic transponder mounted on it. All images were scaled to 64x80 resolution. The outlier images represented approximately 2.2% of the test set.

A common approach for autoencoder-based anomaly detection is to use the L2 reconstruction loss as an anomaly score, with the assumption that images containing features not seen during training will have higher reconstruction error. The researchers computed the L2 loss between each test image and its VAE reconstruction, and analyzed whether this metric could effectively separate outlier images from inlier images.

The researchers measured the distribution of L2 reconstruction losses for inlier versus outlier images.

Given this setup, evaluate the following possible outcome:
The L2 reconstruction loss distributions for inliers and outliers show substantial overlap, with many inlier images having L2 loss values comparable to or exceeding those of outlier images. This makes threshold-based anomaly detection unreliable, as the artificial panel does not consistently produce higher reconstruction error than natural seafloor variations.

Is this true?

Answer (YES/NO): YES